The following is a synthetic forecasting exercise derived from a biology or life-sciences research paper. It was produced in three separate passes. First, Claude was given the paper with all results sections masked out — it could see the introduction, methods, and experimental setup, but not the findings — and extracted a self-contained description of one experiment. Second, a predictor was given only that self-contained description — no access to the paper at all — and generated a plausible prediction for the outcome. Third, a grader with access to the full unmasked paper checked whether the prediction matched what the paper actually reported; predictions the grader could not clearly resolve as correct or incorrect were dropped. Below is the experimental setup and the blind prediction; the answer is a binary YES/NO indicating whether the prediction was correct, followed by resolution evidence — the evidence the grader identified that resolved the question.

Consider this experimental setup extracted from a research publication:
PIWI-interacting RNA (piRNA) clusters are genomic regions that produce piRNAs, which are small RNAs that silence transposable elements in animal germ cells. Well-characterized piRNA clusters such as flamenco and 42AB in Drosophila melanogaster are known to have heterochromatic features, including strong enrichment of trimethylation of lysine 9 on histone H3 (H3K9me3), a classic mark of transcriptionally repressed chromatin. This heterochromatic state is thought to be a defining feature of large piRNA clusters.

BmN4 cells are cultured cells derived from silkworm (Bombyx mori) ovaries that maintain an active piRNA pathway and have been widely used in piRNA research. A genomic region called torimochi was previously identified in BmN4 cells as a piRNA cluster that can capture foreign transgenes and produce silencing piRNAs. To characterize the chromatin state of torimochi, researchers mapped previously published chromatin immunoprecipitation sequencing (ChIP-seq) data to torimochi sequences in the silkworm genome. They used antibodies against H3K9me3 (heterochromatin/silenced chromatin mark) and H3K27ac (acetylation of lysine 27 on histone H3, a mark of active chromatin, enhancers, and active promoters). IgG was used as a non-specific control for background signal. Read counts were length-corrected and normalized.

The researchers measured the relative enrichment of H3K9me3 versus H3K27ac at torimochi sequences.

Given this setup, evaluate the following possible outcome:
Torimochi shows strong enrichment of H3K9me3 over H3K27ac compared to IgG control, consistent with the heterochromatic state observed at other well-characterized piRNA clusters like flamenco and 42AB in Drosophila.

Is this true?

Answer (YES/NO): NO